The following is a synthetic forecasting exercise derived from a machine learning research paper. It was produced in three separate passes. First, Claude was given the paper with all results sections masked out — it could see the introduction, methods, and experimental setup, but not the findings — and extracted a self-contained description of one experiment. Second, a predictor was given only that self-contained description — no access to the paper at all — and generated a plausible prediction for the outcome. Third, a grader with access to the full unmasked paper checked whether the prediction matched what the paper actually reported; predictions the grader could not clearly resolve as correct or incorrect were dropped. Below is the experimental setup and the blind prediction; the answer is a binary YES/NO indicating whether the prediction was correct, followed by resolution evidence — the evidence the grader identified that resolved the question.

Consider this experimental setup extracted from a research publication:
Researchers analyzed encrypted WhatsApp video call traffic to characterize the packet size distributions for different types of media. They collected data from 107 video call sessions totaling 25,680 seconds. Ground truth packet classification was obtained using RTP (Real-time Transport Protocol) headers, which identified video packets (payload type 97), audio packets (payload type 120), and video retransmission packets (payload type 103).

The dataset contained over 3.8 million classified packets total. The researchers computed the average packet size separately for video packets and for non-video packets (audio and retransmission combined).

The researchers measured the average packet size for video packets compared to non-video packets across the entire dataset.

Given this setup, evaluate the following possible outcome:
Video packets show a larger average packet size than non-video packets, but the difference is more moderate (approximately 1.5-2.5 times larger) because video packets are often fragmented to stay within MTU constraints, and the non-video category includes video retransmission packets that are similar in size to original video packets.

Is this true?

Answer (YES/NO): NO